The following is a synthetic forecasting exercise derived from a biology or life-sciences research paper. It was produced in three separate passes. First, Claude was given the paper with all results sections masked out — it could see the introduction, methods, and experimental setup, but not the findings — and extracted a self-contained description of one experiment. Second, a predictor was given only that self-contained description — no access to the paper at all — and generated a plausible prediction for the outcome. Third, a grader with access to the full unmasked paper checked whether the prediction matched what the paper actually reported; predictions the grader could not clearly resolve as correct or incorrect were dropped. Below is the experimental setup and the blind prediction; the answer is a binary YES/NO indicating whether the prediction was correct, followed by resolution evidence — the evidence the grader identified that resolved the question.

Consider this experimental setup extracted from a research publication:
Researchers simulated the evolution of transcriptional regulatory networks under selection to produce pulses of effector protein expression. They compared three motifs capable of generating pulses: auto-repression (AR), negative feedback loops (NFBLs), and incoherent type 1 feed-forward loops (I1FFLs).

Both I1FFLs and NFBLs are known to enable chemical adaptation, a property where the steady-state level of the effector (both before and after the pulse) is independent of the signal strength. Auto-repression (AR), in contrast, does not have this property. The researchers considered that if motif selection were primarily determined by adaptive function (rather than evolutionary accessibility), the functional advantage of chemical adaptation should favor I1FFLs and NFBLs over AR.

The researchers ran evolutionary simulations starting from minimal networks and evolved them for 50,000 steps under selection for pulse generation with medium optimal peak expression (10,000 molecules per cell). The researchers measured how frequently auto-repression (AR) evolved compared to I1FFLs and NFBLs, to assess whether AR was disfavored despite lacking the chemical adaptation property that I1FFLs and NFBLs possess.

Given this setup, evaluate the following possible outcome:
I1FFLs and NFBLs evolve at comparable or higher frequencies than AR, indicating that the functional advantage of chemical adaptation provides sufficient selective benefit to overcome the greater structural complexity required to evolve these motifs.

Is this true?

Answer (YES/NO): NO